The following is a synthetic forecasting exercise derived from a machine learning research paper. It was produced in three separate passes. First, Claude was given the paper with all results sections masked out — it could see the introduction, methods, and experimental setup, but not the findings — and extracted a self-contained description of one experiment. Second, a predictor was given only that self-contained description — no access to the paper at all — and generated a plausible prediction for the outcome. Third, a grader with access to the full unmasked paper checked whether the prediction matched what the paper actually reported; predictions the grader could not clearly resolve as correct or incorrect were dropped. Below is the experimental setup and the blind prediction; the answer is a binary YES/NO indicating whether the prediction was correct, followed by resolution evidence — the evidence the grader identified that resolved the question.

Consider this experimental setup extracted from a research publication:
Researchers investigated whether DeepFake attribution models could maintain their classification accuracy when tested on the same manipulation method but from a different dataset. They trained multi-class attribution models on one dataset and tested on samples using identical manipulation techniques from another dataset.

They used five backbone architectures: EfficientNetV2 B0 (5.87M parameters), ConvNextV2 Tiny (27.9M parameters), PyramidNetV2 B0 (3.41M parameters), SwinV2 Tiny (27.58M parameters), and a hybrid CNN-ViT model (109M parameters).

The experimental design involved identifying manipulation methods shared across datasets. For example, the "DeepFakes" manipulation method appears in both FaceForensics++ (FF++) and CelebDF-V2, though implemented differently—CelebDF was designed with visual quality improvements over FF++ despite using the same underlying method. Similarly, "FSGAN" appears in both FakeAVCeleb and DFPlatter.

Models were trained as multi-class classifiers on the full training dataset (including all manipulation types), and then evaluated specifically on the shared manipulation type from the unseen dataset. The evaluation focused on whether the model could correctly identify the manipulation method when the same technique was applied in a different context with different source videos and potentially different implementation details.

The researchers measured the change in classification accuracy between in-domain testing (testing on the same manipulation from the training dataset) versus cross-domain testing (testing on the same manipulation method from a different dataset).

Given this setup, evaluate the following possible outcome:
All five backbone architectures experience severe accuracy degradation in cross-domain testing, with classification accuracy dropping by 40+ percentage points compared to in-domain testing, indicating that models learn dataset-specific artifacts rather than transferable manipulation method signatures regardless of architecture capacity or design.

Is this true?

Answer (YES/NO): NO